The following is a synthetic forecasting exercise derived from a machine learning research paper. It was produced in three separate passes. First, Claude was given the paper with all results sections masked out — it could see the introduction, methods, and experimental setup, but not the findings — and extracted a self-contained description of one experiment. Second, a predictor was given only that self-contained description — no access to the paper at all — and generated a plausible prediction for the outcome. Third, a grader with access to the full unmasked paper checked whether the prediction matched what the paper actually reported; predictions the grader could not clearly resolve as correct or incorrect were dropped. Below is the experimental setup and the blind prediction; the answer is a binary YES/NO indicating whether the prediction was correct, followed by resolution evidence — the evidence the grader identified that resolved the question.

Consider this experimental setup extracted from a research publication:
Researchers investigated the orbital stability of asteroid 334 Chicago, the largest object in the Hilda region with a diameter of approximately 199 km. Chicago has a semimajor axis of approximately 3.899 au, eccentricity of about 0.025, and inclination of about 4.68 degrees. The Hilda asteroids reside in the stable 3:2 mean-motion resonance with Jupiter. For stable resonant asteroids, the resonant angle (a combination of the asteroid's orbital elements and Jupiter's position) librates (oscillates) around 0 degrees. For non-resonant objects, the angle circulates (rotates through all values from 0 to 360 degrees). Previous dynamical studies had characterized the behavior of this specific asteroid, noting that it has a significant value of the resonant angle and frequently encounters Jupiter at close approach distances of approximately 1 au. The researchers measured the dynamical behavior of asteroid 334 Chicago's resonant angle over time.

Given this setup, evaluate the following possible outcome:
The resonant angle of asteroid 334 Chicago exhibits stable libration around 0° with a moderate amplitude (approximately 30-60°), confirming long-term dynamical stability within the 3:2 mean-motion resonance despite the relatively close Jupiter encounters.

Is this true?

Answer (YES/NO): NO